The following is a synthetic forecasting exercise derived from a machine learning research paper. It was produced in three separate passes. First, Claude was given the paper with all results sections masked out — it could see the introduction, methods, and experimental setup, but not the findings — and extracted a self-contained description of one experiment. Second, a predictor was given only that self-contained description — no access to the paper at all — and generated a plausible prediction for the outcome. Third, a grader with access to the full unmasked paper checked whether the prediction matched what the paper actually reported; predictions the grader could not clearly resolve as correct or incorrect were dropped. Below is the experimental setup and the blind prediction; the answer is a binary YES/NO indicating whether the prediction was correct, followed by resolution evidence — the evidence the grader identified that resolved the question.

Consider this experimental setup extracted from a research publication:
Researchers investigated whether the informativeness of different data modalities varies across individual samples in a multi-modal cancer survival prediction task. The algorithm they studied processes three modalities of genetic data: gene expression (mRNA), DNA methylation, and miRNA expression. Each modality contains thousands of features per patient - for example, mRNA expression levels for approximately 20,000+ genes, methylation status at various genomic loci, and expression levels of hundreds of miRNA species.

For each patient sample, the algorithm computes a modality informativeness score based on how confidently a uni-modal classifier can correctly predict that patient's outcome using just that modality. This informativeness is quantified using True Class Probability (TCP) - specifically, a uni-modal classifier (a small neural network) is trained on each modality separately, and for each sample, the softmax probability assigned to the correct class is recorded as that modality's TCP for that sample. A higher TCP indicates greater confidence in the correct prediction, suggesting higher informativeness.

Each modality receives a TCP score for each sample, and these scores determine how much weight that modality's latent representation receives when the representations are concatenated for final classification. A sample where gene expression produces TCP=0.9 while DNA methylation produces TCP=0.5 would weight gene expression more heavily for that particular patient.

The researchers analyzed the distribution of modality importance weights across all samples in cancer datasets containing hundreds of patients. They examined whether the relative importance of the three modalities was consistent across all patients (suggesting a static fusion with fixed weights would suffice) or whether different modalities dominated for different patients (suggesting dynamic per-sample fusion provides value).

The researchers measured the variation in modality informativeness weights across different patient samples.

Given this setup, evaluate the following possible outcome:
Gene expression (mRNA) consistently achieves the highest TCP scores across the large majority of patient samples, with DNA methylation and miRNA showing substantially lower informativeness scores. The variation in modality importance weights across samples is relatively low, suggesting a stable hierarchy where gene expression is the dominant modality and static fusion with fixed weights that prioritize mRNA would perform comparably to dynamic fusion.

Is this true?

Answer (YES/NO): NO